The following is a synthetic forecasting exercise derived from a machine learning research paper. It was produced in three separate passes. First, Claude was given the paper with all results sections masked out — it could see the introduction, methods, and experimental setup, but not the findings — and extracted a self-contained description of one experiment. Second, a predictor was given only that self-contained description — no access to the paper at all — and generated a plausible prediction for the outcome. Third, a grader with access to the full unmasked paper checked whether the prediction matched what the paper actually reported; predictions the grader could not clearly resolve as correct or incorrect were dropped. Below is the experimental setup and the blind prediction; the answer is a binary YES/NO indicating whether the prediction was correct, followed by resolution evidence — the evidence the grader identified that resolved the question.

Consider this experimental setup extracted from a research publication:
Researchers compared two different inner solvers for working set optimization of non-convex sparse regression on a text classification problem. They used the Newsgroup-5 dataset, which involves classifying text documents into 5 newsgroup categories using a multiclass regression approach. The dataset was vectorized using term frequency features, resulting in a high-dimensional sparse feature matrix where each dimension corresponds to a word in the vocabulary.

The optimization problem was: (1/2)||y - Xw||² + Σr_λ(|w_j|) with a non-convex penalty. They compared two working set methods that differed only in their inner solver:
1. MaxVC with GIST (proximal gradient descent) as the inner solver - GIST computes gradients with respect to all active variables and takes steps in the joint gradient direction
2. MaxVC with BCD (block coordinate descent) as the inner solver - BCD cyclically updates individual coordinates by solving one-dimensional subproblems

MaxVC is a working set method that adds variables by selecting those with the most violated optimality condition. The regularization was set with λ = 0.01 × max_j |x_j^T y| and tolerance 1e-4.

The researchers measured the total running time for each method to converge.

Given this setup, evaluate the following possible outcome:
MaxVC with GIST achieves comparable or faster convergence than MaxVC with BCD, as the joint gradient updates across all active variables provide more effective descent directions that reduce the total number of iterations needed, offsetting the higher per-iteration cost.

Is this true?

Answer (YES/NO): NO